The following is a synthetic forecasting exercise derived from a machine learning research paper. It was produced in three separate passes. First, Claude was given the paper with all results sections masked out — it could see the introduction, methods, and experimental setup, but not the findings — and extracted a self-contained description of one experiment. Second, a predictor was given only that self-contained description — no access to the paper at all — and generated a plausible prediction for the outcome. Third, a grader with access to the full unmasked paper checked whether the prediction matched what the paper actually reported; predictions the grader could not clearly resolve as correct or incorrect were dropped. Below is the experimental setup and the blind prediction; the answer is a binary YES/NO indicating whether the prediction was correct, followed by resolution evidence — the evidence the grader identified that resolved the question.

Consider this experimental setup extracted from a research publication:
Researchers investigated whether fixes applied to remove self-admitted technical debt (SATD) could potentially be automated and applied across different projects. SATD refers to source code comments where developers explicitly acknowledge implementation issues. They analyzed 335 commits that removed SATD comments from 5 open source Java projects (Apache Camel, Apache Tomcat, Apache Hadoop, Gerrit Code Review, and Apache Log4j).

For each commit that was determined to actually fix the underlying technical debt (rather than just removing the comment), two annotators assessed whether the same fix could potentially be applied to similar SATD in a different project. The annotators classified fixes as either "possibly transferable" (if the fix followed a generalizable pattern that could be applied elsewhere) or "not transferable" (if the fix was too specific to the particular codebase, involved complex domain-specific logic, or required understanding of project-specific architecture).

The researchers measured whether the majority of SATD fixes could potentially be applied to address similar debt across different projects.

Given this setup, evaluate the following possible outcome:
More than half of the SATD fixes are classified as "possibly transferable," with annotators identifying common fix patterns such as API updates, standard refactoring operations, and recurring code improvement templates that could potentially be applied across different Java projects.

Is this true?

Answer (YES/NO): NO